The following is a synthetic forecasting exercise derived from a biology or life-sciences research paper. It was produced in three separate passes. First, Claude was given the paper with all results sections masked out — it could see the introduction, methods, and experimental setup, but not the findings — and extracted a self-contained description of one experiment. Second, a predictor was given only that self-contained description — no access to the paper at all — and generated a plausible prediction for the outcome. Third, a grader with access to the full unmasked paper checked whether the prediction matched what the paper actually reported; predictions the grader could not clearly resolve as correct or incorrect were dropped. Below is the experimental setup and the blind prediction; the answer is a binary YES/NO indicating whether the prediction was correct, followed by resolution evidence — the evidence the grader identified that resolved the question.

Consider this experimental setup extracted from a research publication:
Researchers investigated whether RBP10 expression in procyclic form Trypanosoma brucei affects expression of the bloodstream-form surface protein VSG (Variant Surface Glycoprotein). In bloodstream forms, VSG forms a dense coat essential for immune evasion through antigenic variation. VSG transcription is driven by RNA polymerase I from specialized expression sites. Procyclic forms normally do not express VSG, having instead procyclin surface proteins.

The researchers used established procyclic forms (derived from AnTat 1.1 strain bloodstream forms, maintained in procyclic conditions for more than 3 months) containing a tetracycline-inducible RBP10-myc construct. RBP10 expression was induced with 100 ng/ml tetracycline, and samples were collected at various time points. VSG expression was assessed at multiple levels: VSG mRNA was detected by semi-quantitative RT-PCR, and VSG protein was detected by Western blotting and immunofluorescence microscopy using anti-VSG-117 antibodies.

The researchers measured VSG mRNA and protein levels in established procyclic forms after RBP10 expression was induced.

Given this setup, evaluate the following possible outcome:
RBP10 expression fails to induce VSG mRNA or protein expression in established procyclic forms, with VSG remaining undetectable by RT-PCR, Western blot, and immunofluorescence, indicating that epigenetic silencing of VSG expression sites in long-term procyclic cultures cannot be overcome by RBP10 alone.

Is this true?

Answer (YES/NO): NO